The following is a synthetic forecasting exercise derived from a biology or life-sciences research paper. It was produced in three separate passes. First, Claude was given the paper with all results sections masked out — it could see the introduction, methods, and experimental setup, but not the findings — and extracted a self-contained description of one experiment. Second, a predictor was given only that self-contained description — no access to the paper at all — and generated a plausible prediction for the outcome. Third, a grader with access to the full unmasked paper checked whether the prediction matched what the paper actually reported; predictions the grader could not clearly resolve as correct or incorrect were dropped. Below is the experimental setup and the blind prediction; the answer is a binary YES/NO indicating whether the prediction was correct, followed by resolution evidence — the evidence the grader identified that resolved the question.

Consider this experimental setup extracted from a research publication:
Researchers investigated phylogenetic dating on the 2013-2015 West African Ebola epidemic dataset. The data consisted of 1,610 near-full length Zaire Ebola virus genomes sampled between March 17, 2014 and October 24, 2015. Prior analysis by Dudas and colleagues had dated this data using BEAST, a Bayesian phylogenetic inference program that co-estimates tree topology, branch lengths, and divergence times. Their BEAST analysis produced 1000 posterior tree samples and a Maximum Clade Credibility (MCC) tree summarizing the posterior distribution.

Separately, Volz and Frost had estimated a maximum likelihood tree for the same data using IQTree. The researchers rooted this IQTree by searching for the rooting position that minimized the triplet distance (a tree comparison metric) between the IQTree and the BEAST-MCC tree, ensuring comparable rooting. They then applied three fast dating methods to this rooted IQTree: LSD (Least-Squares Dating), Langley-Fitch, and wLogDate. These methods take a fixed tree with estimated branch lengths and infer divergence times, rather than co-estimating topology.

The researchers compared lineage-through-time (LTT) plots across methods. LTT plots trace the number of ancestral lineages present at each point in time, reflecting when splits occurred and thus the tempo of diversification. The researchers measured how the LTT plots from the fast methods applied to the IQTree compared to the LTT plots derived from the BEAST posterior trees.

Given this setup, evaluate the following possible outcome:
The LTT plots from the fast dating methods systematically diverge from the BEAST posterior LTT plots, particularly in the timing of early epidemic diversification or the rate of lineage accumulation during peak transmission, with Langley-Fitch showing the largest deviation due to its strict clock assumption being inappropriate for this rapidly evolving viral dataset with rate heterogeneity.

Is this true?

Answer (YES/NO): NO